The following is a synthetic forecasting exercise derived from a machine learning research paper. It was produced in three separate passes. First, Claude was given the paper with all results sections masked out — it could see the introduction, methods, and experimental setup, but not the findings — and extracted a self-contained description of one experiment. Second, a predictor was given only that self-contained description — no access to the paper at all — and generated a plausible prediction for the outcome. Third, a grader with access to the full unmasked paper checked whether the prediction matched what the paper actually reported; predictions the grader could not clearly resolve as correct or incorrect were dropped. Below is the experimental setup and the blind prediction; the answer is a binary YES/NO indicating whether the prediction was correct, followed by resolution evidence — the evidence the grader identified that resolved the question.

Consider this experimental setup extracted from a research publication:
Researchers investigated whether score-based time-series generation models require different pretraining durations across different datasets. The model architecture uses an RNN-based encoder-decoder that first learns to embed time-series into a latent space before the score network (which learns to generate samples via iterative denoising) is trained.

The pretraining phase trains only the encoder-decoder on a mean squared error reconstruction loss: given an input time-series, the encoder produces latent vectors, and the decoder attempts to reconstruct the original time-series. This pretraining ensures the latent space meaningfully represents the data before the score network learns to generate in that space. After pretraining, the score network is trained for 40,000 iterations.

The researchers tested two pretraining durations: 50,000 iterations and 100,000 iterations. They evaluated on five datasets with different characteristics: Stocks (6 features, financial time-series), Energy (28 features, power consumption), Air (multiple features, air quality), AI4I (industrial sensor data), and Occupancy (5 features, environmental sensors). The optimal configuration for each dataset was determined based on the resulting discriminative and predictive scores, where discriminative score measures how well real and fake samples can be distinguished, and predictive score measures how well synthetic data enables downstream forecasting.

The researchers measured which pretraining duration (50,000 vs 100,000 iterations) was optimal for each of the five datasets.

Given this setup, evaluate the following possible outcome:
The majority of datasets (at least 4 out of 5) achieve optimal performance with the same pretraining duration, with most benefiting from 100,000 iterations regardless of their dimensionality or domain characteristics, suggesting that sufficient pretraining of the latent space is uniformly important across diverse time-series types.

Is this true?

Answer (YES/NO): NO